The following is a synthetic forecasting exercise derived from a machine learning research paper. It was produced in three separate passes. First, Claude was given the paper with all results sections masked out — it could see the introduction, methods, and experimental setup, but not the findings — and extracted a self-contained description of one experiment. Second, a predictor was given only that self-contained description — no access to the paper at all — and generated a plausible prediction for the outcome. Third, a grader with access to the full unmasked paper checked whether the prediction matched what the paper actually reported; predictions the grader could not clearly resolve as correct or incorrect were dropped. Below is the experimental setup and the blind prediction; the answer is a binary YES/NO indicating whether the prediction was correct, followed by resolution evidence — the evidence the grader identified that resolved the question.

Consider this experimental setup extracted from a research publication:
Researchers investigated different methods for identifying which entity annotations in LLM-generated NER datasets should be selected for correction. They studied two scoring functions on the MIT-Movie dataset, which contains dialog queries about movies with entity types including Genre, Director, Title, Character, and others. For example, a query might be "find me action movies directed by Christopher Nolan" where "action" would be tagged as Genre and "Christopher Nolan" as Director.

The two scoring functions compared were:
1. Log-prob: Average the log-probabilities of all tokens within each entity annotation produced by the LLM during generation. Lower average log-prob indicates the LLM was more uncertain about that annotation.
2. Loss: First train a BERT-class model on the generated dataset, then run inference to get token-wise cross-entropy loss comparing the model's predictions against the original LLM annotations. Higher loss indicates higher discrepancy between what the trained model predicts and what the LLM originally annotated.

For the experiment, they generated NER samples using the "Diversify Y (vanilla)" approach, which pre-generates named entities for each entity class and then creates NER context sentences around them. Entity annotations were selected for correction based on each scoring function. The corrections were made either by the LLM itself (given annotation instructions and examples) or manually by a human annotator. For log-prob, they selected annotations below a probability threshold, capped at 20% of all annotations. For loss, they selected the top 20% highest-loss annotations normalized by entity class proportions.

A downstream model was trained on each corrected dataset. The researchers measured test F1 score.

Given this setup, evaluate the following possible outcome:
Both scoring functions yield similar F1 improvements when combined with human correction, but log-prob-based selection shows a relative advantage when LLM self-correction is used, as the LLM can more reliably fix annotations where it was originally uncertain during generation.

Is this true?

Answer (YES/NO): NO